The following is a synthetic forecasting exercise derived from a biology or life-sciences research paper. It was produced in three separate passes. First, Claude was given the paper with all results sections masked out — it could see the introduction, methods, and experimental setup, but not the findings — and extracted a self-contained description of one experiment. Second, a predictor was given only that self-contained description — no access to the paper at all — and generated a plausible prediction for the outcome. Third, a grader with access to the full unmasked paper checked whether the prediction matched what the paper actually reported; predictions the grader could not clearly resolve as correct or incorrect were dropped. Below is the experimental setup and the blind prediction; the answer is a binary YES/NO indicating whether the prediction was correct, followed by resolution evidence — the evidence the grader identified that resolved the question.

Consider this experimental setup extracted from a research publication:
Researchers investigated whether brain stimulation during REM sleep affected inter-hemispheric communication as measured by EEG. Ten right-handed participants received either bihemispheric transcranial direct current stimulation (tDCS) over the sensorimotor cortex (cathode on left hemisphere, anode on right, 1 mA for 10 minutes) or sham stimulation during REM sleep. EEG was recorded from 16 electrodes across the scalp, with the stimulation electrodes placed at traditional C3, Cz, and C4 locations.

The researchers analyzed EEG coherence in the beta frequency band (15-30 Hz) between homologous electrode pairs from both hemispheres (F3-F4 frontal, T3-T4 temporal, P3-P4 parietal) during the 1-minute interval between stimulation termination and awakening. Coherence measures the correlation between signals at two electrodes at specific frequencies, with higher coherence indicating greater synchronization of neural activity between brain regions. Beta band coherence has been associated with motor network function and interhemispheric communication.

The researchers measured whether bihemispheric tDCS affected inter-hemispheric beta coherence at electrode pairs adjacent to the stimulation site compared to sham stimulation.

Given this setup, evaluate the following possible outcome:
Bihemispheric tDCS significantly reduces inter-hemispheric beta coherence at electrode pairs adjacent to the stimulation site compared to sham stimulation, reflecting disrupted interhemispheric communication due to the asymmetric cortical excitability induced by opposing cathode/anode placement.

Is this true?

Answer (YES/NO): YES